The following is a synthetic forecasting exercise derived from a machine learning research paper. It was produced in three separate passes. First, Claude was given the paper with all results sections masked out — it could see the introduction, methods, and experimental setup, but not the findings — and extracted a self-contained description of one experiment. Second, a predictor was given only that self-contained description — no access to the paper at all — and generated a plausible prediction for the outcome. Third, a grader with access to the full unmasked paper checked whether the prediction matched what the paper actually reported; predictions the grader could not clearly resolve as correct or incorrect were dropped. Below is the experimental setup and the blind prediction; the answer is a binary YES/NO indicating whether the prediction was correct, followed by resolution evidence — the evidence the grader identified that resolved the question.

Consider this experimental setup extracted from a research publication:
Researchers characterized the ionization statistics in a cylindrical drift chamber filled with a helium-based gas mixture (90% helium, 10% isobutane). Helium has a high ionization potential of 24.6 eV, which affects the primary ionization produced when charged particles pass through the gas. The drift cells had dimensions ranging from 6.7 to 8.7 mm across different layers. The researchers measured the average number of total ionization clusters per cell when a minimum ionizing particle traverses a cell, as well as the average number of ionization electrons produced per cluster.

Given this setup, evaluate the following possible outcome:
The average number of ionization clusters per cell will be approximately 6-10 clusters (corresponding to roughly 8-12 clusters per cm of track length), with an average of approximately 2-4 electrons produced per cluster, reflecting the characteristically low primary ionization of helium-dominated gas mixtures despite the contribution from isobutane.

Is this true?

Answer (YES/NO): NO